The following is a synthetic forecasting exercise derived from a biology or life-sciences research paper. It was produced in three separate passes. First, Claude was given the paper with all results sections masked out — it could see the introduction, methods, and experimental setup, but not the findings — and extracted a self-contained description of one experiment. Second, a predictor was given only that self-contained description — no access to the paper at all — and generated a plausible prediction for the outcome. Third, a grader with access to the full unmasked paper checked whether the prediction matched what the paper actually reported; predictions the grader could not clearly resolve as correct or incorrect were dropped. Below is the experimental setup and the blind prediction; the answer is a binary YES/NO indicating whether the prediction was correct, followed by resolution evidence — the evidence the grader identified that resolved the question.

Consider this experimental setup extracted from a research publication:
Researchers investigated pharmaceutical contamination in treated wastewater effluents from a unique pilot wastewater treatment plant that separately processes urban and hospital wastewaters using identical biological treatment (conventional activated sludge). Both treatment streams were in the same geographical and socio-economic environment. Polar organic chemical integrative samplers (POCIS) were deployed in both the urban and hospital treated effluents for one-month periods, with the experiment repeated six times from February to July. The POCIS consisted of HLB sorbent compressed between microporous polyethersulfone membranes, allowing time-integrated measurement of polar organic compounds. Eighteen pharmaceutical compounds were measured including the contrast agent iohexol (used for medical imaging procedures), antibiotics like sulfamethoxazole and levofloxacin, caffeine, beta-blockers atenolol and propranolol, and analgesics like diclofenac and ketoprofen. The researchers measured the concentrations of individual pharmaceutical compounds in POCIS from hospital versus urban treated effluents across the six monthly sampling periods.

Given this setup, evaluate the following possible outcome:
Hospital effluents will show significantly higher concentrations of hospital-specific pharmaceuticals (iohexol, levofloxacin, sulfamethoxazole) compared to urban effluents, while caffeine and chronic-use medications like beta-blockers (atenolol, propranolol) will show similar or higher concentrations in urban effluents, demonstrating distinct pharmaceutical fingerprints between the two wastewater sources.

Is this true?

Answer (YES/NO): NO